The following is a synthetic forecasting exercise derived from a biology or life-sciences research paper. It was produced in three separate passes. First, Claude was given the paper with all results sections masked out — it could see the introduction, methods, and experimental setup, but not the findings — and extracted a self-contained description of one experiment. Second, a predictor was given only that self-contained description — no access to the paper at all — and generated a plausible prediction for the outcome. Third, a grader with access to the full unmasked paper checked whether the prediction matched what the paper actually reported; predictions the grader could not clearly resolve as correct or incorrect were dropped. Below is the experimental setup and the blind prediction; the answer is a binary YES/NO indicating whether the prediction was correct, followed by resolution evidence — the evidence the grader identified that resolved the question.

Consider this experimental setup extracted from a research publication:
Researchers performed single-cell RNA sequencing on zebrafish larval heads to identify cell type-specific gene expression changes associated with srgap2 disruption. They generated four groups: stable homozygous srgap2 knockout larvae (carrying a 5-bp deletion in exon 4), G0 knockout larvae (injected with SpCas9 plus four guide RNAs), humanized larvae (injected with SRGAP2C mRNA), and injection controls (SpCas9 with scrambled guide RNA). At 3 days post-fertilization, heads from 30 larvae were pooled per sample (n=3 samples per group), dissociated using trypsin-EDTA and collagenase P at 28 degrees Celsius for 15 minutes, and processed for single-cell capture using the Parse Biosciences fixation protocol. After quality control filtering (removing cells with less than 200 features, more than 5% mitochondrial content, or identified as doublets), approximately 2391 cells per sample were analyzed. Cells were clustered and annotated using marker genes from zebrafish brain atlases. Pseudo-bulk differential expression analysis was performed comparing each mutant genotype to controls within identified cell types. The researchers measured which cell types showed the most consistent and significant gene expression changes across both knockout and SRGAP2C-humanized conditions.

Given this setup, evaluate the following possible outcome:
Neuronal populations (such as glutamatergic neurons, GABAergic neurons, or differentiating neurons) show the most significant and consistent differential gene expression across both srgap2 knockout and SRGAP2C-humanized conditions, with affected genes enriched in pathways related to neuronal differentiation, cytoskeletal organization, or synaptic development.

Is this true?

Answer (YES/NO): NO